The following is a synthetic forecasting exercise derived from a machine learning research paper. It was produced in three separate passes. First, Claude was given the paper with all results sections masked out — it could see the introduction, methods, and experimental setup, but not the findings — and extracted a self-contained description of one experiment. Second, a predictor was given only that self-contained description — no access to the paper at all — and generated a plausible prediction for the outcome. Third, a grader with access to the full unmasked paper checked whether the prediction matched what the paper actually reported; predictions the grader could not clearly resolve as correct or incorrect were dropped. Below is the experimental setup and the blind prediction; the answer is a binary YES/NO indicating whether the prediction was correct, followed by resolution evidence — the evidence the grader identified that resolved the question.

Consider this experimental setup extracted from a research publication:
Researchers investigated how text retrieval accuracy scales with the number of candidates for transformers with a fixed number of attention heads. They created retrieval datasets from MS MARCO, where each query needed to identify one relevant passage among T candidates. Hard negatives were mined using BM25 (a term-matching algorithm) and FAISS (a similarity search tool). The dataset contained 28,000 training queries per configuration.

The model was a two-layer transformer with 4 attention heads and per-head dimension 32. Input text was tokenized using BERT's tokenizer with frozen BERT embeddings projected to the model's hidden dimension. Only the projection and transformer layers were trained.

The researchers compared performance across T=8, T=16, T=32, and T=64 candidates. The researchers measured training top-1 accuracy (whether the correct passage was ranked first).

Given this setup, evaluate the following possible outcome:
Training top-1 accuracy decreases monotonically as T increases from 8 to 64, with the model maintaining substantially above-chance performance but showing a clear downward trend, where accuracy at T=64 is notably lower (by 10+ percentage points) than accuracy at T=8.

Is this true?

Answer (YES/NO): YES